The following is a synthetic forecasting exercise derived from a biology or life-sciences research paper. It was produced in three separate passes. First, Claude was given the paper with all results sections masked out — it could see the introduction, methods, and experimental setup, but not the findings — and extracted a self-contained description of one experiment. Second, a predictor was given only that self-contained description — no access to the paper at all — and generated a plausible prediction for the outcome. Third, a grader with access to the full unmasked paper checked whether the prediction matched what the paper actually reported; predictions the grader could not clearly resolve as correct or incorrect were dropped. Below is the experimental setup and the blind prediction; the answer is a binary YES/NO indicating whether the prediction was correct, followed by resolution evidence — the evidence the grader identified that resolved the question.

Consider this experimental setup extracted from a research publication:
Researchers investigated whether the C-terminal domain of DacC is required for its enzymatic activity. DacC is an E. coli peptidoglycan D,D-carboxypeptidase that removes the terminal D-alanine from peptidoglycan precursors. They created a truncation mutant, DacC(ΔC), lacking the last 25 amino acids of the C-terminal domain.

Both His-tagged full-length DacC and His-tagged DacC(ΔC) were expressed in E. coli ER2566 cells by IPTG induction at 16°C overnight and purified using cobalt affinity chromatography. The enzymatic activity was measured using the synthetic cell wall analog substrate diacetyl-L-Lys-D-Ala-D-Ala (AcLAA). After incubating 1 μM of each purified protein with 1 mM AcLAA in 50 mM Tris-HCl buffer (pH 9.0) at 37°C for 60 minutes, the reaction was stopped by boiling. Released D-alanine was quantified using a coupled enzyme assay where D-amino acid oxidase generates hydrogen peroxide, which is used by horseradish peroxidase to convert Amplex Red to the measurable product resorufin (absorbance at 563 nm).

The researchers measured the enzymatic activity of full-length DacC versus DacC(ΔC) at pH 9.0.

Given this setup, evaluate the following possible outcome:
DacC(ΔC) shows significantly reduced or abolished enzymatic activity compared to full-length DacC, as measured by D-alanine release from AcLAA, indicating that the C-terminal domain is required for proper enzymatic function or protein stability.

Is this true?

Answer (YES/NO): NO